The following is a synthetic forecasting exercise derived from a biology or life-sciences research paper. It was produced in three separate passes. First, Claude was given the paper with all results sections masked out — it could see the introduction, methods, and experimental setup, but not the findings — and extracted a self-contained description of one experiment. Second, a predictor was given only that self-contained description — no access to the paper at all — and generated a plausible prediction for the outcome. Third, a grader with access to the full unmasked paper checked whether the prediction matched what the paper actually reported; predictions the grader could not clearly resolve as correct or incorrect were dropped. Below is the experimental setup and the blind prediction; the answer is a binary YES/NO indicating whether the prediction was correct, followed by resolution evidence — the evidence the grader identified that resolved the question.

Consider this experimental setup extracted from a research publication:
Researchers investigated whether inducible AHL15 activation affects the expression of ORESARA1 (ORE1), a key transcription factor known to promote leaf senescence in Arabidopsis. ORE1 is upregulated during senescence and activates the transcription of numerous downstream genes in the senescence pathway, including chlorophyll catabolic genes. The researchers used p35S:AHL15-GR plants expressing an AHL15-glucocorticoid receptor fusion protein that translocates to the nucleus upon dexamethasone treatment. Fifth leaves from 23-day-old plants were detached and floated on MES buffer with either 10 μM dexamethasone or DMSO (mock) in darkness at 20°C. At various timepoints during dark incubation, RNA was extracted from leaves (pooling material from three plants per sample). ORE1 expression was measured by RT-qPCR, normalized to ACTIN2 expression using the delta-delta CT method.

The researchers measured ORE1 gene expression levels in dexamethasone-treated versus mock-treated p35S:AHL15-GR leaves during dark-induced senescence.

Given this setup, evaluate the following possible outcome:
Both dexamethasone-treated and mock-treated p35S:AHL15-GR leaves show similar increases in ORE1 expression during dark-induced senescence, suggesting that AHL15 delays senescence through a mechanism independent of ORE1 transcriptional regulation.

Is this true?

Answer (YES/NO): NO